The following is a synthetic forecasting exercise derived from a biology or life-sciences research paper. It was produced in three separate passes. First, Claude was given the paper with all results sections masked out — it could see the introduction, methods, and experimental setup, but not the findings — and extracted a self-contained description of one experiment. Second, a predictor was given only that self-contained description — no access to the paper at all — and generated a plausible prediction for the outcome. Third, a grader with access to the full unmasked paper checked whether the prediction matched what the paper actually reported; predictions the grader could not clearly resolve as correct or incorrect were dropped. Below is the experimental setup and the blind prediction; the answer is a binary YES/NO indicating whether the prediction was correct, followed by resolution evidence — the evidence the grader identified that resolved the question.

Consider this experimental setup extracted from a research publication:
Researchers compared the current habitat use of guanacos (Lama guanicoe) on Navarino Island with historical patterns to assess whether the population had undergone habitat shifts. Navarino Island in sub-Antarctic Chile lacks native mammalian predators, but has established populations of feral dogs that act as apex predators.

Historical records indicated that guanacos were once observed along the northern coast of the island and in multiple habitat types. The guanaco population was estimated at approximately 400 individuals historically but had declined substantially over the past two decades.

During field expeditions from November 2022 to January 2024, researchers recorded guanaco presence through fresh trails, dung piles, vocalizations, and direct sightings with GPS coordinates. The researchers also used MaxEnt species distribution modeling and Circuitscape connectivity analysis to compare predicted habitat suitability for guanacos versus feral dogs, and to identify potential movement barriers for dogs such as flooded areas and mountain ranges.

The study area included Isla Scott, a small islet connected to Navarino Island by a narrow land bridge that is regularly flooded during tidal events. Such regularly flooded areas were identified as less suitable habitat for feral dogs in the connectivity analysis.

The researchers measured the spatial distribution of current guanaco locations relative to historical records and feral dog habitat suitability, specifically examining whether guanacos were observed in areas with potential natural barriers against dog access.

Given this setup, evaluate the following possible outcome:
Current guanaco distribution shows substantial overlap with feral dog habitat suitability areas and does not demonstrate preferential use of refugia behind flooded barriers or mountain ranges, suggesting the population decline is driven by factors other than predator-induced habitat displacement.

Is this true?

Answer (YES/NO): NO